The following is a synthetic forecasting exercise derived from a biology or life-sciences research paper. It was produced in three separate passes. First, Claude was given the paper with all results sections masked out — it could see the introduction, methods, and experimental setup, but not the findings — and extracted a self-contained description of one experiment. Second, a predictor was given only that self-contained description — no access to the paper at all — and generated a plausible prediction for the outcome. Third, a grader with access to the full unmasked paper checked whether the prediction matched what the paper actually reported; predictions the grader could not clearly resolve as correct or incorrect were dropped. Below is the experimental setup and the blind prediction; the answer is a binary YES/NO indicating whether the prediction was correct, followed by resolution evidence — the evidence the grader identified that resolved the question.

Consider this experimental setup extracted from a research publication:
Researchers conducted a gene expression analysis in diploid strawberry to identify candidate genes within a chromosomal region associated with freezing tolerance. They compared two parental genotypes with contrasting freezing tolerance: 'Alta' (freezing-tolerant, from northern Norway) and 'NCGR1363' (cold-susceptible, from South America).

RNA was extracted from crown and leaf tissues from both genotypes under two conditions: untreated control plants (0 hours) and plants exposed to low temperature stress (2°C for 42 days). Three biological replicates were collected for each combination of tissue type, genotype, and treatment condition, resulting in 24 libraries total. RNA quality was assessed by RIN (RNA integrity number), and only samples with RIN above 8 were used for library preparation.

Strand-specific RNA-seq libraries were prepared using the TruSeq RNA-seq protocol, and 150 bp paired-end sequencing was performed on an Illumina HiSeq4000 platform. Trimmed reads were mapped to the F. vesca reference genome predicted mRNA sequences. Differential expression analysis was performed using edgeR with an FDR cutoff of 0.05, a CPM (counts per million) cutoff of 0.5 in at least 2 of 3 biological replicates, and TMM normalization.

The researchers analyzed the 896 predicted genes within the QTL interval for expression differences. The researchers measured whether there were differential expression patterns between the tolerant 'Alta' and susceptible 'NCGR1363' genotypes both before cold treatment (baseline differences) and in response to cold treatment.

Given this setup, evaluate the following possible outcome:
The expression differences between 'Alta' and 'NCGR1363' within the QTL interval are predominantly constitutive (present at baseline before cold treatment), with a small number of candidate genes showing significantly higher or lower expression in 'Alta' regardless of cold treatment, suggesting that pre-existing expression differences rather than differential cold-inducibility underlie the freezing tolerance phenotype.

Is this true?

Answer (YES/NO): NO